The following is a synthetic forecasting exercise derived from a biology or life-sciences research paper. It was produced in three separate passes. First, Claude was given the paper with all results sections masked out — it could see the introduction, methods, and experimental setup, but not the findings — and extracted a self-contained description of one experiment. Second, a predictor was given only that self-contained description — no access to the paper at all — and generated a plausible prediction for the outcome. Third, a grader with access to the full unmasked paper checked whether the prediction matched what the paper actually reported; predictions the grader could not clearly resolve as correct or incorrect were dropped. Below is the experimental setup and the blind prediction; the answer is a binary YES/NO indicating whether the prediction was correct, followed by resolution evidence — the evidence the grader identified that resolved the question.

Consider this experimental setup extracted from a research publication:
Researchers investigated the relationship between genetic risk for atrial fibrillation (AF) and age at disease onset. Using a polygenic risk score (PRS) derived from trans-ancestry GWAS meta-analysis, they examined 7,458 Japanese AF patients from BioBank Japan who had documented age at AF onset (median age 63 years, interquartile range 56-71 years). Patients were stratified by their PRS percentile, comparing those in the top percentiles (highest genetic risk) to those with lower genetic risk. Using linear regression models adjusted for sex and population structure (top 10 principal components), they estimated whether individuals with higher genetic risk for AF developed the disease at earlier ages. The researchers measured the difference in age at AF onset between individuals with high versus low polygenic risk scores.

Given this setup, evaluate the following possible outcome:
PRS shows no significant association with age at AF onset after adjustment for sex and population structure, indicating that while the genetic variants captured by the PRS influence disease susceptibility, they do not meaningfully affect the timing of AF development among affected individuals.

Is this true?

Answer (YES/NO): NO